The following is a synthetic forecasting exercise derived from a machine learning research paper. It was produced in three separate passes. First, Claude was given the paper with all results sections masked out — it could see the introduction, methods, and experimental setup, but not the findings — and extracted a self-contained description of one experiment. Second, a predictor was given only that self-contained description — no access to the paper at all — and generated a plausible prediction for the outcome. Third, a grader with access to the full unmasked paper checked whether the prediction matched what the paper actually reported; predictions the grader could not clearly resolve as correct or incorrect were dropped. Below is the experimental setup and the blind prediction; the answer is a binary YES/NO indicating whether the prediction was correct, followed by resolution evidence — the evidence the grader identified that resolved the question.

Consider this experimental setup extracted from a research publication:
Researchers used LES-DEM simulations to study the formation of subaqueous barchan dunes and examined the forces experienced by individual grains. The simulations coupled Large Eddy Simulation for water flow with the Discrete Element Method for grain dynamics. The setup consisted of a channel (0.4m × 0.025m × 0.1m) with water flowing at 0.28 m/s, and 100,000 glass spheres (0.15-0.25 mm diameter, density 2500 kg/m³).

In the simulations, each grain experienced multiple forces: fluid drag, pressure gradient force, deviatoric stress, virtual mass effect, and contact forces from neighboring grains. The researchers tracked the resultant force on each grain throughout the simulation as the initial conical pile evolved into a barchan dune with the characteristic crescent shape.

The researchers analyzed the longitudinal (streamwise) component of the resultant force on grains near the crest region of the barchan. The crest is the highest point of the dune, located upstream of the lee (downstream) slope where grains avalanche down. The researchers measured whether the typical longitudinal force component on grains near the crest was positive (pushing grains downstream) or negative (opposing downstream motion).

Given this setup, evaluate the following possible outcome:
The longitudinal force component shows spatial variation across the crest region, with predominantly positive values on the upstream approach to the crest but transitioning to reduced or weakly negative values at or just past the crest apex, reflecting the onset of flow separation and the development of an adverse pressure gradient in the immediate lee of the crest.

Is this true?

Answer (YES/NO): YES